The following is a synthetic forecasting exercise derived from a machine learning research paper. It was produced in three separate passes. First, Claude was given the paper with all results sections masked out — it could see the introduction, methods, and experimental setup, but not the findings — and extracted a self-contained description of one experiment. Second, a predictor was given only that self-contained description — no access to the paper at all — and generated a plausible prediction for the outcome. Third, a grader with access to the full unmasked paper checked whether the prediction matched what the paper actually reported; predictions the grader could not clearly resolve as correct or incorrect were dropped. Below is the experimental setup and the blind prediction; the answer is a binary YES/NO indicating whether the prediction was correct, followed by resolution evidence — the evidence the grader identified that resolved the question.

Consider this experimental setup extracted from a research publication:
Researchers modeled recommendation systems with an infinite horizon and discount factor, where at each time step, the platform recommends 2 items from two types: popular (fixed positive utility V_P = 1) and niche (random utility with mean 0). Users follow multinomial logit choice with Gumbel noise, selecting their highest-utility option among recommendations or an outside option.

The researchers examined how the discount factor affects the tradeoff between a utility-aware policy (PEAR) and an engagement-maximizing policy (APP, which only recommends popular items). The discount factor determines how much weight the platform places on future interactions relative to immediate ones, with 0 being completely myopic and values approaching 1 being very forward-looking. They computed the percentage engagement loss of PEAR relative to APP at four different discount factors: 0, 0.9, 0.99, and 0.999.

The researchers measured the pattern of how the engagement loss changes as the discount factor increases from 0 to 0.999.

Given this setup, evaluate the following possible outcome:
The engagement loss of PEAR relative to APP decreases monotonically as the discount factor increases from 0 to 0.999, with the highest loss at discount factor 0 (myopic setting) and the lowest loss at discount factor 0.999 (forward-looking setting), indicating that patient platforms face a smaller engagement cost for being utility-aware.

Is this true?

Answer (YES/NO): YES